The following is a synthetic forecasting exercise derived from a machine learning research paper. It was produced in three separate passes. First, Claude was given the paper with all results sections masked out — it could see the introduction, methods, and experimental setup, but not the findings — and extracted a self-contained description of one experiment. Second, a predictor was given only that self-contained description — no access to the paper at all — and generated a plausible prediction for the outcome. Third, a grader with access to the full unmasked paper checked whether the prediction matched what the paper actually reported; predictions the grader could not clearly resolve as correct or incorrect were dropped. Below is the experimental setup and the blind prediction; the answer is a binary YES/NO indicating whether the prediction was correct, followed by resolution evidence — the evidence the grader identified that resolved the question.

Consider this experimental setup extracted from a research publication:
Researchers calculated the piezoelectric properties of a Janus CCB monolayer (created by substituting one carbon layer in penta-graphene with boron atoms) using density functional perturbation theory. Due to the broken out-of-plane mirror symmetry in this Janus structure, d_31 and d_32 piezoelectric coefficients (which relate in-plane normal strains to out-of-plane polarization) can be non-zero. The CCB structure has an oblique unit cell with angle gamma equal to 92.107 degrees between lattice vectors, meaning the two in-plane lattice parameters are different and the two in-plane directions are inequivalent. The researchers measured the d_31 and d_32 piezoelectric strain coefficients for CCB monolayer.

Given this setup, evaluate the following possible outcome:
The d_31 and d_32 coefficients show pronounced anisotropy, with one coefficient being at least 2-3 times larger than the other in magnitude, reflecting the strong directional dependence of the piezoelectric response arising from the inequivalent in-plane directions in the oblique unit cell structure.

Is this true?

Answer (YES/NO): NO